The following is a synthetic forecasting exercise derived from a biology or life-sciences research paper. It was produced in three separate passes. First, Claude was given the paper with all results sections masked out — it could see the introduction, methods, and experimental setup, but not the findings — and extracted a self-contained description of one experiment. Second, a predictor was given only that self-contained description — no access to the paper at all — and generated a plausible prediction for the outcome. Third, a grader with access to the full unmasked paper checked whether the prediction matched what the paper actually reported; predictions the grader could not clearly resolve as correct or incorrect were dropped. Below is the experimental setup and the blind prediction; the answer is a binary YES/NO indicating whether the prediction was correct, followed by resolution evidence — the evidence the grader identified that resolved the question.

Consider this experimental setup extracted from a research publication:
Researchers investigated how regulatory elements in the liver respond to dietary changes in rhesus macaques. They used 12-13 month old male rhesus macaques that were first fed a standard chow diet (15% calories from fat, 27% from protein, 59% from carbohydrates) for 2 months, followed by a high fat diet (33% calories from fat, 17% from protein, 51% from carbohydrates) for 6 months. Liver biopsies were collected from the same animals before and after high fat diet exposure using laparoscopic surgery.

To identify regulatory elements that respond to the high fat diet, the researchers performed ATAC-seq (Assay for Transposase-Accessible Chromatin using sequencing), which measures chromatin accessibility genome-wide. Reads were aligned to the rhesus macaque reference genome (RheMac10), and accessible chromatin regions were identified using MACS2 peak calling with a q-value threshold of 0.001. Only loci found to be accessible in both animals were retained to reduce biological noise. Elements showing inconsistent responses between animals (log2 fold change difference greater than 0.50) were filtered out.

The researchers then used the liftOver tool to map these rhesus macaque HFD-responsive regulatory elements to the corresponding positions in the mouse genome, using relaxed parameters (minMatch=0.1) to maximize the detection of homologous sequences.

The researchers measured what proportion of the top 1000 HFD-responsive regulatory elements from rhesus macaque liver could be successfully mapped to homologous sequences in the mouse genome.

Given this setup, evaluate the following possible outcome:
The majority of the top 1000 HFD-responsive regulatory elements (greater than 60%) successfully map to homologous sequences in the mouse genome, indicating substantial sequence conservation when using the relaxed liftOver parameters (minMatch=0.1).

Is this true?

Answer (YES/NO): NO